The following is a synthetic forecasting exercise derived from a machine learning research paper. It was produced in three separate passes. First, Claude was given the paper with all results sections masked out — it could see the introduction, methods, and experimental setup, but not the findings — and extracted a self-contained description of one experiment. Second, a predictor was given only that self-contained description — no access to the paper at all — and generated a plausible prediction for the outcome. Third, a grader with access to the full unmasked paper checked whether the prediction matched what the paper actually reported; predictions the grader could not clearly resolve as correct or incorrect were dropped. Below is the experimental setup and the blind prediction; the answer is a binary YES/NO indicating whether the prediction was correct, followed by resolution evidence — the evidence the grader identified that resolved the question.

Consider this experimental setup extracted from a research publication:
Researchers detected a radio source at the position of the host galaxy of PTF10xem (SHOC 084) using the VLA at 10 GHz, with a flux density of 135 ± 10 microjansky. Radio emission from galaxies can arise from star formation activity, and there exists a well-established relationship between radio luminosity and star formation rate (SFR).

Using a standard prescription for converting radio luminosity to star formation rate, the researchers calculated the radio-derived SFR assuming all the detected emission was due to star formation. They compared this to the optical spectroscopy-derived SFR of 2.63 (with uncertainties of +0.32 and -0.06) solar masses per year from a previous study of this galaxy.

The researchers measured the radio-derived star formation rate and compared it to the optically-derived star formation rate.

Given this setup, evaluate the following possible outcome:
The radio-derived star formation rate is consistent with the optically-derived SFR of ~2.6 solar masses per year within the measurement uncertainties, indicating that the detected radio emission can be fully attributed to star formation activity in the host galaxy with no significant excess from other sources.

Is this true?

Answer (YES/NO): YES